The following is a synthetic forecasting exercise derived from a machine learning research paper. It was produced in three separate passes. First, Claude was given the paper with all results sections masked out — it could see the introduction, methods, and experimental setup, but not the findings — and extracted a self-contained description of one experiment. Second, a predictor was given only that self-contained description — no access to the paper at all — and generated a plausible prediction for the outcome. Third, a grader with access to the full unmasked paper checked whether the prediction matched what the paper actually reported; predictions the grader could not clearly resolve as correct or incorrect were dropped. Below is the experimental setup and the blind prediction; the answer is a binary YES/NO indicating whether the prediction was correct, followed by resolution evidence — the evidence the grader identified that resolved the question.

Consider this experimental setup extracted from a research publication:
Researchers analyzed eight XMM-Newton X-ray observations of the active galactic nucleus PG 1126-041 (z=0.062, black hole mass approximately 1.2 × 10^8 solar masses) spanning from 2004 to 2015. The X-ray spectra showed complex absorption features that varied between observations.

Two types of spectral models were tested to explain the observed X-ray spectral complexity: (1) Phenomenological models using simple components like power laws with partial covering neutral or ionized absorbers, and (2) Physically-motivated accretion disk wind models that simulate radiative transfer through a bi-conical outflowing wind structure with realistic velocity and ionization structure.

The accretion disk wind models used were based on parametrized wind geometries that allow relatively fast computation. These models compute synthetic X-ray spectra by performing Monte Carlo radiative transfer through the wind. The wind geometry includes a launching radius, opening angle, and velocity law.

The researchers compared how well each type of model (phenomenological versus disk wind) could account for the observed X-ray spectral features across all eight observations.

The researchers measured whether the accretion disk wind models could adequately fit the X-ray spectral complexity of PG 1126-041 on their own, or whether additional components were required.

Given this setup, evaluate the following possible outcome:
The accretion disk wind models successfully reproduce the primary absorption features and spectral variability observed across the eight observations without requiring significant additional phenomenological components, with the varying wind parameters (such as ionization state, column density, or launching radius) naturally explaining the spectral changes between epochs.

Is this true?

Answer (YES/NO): NO